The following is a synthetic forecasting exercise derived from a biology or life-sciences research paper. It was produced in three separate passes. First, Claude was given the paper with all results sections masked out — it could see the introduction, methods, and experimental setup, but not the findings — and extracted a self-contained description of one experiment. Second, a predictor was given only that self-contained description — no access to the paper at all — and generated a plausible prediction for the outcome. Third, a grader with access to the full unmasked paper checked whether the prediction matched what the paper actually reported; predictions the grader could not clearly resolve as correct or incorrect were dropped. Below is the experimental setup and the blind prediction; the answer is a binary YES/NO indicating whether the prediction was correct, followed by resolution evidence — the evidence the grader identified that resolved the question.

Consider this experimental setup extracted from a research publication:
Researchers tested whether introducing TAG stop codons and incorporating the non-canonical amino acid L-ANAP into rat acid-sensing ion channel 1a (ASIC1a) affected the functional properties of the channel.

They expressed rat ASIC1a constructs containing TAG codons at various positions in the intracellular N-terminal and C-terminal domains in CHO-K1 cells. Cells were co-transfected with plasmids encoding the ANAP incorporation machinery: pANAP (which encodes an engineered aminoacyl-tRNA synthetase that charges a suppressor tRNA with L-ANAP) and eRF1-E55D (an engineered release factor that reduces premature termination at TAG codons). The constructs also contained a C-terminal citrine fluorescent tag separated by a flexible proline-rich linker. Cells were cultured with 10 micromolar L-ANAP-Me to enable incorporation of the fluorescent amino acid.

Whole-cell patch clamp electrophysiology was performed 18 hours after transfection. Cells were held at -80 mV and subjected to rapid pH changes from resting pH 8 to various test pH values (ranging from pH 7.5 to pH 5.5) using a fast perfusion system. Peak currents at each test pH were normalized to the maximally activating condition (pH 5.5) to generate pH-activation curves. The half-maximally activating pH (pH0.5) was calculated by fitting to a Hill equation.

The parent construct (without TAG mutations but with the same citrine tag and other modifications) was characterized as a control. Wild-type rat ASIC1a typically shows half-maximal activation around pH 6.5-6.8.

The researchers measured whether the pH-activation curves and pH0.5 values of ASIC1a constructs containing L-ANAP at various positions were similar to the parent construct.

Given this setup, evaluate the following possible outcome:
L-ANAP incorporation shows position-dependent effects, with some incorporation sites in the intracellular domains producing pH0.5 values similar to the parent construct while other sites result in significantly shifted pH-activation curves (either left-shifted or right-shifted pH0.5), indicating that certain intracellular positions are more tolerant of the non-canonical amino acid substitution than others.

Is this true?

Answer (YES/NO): NO